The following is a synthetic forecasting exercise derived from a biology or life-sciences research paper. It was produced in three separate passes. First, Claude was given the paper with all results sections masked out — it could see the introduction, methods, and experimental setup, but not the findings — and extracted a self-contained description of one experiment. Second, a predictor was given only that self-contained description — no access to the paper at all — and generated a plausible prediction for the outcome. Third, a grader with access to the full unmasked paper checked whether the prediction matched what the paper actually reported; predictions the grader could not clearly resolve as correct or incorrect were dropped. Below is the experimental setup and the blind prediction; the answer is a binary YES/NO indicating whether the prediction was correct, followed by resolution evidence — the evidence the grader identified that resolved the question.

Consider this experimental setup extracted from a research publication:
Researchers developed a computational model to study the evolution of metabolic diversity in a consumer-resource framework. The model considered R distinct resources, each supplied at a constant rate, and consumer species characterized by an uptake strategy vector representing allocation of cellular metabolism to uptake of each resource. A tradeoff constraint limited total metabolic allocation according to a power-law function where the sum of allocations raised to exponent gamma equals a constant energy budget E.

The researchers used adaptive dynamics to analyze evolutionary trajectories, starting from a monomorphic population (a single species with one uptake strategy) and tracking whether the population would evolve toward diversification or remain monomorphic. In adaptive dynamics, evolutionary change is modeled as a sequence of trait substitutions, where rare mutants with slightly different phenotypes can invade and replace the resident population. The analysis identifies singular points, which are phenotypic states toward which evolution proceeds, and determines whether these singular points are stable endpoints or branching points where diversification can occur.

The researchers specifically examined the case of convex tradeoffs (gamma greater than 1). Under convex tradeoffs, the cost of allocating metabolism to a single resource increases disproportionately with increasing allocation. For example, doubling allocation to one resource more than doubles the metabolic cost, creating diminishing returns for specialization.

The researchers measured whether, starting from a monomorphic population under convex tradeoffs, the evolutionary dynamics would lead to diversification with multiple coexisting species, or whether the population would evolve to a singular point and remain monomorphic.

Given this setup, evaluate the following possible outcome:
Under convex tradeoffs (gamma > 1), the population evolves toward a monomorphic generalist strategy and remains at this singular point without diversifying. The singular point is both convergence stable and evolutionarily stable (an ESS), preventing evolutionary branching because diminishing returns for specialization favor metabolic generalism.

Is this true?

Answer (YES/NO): YES